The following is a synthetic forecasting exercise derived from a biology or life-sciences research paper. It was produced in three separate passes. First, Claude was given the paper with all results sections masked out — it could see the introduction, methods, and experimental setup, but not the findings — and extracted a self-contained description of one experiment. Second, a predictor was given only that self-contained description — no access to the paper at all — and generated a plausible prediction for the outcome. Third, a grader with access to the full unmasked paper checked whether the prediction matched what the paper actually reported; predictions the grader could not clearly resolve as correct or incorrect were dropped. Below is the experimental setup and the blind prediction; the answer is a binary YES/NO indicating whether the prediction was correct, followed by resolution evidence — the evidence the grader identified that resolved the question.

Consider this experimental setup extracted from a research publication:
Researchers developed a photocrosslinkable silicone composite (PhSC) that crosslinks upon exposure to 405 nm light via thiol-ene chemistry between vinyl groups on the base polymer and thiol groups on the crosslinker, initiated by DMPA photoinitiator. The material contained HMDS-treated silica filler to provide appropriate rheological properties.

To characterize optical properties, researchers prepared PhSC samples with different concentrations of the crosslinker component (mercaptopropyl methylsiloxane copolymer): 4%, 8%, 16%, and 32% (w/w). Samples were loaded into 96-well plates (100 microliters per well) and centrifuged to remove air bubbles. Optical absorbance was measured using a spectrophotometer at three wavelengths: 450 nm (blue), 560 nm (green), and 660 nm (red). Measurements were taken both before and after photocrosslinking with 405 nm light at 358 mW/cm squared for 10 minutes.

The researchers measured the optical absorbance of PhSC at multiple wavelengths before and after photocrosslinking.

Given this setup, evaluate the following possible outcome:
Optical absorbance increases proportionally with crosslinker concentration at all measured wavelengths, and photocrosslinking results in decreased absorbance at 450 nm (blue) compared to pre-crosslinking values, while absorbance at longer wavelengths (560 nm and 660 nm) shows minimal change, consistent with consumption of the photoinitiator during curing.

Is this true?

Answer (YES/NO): NO